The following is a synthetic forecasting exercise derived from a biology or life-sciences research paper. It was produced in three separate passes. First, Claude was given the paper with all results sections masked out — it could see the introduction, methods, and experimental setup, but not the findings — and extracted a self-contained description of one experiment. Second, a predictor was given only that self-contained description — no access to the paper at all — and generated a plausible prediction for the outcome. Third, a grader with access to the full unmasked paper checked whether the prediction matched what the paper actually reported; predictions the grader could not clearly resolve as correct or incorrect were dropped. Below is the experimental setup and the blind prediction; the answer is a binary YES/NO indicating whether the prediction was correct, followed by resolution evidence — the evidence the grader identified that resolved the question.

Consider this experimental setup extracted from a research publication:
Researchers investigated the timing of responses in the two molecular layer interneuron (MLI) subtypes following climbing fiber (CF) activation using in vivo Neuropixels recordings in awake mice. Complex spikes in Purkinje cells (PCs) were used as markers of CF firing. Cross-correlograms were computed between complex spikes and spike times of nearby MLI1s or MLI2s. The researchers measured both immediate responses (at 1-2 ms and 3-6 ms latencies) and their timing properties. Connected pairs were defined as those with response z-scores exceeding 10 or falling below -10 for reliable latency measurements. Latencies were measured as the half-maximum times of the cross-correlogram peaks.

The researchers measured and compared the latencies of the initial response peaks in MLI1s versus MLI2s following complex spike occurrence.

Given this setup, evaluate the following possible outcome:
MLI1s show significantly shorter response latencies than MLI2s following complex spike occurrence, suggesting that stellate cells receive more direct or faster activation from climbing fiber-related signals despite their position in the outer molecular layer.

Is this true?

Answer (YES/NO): NO